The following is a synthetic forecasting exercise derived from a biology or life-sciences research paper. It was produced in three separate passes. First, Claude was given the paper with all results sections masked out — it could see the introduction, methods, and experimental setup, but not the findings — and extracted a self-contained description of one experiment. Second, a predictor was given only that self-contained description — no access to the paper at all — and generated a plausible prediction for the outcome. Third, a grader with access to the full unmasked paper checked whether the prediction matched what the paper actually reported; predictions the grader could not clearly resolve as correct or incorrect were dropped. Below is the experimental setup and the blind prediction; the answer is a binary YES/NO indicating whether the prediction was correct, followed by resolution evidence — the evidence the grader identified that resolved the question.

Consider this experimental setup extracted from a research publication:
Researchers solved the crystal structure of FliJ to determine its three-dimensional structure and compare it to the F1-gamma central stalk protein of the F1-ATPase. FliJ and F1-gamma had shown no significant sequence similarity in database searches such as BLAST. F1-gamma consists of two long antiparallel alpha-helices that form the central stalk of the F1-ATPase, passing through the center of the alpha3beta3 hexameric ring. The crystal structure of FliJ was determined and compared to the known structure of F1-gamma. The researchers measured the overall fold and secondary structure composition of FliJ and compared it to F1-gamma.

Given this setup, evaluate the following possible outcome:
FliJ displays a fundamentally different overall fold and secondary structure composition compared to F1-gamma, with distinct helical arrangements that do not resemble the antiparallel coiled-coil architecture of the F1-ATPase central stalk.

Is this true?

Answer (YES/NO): NO